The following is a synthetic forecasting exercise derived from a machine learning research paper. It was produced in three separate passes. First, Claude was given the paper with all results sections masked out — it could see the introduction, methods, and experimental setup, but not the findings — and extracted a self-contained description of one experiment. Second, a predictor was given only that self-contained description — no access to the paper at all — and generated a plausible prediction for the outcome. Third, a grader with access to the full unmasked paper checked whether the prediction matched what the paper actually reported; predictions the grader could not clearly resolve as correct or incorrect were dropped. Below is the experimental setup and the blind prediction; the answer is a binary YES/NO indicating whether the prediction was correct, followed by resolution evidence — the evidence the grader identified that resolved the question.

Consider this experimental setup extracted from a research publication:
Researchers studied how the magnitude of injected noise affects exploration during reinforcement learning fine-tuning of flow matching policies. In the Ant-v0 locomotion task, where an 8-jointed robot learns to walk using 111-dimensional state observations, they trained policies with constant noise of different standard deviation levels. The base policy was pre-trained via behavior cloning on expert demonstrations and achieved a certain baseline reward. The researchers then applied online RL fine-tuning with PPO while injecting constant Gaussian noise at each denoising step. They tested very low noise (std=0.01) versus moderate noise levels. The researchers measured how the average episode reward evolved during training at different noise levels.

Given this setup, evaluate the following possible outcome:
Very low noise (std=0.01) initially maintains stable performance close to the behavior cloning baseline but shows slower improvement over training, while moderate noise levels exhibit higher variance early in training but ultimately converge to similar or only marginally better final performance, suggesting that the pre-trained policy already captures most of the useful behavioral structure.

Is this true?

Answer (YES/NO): NO